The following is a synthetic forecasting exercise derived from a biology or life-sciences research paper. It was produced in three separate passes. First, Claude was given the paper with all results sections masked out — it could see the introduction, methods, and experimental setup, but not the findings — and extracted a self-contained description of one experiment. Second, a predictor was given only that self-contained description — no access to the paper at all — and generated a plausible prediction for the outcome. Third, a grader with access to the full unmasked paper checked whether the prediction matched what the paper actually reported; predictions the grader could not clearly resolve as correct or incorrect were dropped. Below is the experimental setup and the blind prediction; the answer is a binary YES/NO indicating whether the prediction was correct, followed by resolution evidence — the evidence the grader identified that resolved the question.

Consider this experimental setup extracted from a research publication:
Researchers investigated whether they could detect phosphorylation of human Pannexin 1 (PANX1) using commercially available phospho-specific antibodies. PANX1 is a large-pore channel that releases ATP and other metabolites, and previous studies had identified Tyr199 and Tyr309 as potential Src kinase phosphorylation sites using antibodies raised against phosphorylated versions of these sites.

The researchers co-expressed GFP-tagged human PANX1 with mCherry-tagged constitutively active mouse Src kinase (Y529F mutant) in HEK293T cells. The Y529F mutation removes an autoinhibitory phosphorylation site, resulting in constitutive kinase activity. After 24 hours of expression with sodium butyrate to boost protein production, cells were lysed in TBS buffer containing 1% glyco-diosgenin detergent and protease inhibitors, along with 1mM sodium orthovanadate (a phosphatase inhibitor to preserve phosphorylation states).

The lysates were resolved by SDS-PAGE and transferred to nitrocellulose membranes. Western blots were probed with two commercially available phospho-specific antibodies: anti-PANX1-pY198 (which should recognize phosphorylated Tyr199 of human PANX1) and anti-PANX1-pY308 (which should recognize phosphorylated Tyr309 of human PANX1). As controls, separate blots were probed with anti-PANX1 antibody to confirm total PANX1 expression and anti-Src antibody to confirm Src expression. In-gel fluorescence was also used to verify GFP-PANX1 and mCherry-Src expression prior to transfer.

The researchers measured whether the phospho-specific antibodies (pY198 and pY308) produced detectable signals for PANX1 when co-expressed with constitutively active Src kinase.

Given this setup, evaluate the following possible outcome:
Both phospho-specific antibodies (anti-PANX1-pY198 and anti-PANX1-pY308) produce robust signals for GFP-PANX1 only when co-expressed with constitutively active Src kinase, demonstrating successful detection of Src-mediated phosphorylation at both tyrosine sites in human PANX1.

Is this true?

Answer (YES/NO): NO